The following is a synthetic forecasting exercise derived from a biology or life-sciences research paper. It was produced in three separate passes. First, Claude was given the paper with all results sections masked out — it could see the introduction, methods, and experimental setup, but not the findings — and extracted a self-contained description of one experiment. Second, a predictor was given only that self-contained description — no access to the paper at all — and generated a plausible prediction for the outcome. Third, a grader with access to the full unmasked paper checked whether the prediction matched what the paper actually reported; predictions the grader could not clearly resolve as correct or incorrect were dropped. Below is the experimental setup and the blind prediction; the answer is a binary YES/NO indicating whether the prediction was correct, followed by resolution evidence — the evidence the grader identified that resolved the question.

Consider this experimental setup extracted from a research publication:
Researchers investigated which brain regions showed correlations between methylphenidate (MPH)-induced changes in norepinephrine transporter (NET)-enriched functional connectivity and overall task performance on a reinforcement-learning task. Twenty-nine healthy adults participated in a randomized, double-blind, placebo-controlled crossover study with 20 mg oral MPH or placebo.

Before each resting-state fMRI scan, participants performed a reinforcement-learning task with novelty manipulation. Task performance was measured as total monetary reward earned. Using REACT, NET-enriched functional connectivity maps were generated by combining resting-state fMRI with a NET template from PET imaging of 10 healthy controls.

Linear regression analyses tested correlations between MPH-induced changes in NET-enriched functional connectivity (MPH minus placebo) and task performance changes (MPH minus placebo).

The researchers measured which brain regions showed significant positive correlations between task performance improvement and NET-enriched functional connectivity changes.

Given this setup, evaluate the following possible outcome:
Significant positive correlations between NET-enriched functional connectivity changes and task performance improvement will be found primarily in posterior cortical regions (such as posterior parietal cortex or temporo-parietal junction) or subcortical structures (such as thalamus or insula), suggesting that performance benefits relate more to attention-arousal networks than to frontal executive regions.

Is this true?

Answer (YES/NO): YES